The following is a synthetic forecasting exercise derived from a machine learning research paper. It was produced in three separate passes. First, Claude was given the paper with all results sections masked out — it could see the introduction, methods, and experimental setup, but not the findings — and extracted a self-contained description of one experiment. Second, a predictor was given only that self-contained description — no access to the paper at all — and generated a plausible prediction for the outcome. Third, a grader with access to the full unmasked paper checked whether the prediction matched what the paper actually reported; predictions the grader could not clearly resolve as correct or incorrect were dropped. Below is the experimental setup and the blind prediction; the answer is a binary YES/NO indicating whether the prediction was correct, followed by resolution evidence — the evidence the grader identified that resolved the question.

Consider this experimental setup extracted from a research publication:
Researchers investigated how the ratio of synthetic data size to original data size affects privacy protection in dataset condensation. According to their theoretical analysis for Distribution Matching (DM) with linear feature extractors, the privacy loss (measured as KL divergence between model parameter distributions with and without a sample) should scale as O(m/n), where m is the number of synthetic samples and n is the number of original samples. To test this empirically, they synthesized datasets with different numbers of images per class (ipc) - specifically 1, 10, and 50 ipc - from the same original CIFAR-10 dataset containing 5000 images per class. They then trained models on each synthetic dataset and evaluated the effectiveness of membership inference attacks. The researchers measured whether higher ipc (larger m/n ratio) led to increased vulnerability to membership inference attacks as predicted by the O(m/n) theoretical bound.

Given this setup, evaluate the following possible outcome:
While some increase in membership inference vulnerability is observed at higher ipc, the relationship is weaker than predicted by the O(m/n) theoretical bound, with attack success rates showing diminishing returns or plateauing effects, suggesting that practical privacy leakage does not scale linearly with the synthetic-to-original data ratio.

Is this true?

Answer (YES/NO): NO